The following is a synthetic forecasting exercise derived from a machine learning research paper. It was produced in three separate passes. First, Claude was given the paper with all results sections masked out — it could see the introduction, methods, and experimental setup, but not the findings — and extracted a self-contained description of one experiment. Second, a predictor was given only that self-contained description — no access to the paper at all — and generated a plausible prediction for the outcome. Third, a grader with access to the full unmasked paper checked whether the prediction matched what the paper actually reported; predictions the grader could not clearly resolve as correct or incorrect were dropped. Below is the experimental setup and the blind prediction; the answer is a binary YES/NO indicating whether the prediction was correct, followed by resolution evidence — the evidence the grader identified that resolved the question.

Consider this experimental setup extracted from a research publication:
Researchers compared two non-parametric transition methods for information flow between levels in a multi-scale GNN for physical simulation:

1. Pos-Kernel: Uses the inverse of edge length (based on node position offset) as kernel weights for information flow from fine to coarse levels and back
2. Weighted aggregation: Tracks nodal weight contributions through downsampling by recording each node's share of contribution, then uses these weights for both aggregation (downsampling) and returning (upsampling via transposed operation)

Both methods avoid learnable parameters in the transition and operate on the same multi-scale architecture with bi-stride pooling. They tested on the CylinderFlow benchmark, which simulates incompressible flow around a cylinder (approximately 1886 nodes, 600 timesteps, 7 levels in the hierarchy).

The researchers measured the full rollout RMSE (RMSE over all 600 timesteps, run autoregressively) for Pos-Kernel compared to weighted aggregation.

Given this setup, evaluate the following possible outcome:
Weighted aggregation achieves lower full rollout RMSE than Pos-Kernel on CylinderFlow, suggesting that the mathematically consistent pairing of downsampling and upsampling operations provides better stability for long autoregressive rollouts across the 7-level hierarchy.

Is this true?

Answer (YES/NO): YES